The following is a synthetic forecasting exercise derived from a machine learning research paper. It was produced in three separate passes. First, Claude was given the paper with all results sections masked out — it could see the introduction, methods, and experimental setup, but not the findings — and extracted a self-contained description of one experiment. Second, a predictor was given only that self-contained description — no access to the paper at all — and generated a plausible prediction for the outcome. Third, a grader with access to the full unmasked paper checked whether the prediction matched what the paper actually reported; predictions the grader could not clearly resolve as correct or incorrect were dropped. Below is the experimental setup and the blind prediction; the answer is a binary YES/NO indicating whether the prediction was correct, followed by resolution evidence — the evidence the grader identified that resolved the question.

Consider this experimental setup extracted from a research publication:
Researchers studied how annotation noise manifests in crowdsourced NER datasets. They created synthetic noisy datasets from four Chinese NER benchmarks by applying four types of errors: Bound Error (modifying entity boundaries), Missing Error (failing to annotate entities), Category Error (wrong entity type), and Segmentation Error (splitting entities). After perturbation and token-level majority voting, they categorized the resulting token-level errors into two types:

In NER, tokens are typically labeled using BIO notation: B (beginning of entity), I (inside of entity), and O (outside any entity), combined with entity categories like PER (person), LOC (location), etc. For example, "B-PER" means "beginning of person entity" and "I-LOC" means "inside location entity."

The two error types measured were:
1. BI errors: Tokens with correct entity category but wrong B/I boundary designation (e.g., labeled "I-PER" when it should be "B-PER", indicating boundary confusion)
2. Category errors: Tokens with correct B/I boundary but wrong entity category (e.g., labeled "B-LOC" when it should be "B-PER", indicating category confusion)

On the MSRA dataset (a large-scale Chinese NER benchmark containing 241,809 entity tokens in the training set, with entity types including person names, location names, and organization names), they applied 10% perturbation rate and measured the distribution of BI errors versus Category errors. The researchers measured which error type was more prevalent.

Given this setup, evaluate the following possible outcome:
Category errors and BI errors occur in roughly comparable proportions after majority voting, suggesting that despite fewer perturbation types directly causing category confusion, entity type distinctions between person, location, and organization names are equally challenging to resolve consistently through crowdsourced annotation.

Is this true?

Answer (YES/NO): NO